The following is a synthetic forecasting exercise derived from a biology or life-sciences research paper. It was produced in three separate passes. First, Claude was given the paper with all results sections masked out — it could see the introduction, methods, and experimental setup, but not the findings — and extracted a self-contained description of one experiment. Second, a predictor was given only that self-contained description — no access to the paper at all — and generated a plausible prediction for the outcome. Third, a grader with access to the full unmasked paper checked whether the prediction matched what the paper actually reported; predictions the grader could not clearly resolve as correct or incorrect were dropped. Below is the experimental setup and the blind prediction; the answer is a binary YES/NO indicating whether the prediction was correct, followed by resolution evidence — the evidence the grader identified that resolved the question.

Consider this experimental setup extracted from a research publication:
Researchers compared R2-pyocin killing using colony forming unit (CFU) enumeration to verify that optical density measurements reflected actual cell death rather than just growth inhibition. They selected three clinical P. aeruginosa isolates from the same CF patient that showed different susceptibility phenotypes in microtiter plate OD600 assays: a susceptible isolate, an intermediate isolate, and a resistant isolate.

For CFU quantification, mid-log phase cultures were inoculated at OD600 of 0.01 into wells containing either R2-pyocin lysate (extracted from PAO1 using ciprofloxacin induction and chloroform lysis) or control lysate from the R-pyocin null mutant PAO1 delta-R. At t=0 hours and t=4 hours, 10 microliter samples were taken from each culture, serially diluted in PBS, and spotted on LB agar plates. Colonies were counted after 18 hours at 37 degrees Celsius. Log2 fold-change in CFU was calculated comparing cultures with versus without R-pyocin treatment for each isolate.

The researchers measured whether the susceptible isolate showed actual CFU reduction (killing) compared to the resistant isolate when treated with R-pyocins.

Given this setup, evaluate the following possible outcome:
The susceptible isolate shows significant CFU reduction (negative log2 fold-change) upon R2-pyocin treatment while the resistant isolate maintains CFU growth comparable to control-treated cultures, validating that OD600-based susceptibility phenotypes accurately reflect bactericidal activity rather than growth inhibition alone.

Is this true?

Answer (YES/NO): YES